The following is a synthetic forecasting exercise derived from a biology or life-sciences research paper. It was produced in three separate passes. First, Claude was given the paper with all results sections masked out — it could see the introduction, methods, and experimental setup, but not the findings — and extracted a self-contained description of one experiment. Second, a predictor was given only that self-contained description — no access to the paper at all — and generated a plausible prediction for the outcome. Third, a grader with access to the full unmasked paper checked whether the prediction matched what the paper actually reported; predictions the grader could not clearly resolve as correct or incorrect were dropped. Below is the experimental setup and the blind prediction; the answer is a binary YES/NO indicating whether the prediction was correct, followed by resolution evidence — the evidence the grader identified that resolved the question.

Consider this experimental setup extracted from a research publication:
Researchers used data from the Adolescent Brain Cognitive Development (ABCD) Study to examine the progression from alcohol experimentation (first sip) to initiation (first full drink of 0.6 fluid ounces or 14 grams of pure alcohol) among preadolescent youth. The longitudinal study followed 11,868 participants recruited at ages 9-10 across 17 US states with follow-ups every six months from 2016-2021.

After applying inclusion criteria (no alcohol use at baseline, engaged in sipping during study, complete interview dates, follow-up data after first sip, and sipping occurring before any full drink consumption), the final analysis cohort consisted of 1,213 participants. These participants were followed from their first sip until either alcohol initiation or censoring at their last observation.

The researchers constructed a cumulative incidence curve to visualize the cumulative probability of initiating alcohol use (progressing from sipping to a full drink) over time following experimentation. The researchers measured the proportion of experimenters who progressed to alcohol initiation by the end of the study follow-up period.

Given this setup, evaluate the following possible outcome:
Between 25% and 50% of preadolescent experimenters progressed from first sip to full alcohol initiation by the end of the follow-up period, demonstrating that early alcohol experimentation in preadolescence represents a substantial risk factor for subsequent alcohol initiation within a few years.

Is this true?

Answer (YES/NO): NO